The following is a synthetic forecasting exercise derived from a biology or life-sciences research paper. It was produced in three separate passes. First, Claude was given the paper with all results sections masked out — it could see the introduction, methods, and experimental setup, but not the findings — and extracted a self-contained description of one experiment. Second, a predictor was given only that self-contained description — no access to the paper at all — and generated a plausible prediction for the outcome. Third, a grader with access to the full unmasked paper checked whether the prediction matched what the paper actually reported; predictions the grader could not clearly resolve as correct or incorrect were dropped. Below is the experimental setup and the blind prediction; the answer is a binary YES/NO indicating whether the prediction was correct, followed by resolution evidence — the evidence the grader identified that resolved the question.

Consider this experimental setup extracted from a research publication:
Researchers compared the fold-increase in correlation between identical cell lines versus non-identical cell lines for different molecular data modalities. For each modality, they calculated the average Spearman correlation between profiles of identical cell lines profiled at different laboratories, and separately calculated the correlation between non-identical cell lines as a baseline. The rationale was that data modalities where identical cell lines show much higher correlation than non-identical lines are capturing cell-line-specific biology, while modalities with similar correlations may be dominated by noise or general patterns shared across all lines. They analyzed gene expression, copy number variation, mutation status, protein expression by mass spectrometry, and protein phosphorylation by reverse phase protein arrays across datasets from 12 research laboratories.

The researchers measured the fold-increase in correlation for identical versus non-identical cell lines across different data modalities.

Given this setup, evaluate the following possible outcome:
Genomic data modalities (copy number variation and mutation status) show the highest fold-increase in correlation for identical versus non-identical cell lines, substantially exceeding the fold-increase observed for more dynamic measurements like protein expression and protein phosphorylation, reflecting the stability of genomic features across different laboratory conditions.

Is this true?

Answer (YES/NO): NO